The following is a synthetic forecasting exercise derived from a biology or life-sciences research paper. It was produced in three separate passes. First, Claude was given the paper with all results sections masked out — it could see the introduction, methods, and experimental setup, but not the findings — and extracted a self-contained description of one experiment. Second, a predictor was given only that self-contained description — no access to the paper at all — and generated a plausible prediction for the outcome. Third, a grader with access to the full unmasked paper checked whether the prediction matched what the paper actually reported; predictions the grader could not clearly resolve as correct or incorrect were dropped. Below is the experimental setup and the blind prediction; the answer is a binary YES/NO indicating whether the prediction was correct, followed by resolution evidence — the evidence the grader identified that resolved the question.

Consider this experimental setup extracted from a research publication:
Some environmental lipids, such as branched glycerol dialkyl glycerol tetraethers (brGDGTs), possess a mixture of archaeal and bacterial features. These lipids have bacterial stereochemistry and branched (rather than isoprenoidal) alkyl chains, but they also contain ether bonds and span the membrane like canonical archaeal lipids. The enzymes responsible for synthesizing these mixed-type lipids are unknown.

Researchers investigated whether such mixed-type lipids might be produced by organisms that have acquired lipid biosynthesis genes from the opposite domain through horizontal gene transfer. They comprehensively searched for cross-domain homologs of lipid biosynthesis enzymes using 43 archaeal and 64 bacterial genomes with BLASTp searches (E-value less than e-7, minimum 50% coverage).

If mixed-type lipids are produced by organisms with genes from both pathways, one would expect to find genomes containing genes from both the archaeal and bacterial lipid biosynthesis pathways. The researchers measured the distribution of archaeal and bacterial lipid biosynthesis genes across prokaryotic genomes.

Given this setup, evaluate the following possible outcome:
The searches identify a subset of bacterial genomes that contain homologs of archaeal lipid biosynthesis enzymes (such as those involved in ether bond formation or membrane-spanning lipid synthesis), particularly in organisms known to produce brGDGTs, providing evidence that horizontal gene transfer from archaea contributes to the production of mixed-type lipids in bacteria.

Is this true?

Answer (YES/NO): NO